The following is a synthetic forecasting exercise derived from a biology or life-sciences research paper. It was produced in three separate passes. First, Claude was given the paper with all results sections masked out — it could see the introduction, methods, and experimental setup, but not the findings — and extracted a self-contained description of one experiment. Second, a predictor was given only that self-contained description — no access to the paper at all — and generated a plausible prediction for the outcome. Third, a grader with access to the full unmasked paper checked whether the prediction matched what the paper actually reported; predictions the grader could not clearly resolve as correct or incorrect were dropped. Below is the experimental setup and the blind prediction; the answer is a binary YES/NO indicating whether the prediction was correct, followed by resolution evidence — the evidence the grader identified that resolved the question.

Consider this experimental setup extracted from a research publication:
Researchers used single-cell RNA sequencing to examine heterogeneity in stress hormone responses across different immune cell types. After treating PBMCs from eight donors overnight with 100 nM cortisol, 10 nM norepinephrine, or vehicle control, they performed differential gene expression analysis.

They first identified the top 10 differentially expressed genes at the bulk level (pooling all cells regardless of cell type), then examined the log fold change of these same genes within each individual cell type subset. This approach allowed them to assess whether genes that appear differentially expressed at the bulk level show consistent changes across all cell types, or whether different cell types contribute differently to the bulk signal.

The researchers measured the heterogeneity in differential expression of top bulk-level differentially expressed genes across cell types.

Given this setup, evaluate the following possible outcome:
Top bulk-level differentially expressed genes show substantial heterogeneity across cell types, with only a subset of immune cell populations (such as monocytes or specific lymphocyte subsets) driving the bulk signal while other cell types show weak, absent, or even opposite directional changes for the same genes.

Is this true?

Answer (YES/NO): YES